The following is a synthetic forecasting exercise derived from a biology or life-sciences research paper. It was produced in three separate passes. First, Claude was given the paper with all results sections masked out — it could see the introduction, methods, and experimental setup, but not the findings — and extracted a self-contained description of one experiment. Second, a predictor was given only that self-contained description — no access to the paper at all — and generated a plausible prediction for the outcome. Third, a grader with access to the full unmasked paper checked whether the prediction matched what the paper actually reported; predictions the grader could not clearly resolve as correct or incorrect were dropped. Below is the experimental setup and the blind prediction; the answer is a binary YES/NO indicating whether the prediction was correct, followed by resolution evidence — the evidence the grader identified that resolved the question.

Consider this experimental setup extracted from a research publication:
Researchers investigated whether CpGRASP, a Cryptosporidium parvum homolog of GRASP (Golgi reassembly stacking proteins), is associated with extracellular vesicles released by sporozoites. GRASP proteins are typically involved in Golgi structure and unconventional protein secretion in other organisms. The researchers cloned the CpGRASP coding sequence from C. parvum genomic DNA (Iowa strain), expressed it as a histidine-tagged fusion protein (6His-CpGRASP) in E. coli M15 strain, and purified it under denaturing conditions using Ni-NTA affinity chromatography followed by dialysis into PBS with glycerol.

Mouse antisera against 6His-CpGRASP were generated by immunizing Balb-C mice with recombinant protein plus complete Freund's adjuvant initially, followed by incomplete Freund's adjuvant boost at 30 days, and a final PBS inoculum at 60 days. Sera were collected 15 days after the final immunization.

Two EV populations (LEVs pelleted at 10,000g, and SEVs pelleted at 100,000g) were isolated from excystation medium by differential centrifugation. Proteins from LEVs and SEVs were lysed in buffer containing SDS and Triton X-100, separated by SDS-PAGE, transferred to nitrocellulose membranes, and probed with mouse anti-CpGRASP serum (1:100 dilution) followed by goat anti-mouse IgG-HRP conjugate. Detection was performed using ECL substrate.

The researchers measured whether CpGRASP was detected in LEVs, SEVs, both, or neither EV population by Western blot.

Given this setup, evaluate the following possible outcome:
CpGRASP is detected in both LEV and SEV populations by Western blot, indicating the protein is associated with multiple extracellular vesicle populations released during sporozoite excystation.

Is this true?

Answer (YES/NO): NO